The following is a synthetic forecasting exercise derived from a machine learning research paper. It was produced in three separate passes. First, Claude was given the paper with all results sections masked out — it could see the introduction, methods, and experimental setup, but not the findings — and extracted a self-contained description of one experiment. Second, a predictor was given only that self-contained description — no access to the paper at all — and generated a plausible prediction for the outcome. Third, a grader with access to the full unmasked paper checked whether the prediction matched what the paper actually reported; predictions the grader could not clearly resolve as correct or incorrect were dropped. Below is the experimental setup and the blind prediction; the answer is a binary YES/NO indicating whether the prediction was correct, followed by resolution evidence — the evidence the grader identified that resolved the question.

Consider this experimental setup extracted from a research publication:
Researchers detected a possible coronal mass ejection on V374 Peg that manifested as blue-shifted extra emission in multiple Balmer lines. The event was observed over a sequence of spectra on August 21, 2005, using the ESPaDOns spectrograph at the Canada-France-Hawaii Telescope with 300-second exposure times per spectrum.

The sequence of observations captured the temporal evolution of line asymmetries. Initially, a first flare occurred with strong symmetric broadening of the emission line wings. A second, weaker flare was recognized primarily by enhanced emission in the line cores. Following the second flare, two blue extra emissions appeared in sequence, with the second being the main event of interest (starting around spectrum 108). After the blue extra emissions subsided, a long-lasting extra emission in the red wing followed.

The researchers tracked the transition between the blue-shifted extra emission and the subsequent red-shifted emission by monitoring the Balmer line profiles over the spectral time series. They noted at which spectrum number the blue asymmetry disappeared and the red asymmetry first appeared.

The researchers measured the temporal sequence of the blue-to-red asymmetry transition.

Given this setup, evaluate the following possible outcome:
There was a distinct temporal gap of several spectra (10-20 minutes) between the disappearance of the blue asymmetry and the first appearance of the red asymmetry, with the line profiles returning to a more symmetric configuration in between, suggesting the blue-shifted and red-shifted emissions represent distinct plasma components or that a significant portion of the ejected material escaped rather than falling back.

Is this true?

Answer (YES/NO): NO